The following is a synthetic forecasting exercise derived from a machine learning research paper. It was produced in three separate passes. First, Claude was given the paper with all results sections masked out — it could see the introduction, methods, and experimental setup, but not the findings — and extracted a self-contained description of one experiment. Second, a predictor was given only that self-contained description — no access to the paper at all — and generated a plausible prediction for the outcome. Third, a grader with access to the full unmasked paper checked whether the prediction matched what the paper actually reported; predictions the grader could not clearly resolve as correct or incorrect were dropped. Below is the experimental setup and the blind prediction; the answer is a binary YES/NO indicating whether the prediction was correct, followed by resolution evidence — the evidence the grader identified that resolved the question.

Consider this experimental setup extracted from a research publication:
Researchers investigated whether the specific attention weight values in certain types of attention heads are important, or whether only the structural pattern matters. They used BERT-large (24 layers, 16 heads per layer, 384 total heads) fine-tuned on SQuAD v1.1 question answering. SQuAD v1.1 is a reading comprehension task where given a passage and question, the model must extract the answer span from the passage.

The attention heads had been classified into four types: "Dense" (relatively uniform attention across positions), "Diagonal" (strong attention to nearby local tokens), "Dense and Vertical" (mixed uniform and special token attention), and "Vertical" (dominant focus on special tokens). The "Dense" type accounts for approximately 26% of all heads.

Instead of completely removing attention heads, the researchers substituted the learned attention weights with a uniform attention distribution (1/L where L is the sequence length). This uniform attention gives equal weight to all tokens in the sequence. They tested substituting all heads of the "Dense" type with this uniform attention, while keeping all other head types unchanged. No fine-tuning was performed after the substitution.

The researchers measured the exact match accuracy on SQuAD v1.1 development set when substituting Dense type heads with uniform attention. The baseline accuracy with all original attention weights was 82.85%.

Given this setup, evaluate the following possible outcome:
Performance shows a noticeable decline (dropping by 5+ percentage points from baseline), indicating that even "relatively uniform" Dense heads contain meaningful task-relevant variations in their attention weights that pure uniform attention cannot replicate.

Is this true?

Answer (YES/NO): YES